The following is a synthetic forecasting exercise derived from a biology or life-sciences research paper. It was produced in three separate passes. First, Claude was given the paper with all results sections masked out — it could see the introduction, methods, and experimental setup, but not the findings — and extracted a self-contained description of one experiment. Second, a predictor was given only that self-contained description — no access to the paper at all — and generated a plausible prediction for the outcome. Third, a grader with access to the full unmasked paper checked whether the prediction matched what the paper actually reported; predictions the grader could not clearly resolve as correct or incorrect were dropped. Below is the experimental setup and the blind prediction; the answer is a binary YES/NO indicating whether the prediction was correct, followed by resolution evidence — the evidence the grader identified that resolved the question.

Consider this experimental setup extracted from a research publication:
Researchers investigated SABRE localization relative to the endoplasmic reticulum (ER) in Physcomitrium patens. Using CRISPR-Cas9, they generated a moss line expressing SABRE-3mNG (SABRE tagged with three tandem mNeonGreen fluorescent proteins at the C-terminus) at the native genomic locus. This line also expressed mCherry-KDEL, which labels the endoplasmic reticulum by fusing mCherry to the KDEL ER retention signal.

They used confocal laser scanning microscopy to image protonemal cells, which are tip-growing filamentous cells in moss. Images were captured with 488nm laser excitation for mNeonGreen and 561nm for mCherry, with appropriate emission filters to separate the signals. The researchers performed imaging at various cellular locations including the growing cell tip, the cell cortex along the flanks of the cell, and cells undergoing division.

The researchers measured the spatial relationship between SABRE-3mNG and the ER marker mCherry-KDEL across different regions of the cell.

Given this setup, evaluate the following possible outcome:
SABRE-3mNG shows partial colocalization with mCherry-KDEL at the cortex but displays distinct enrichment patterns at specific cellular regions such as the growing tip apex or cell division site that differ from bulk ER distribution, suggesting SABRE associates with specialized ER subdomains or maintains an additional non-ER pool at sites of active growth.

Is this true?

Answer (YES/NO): YES